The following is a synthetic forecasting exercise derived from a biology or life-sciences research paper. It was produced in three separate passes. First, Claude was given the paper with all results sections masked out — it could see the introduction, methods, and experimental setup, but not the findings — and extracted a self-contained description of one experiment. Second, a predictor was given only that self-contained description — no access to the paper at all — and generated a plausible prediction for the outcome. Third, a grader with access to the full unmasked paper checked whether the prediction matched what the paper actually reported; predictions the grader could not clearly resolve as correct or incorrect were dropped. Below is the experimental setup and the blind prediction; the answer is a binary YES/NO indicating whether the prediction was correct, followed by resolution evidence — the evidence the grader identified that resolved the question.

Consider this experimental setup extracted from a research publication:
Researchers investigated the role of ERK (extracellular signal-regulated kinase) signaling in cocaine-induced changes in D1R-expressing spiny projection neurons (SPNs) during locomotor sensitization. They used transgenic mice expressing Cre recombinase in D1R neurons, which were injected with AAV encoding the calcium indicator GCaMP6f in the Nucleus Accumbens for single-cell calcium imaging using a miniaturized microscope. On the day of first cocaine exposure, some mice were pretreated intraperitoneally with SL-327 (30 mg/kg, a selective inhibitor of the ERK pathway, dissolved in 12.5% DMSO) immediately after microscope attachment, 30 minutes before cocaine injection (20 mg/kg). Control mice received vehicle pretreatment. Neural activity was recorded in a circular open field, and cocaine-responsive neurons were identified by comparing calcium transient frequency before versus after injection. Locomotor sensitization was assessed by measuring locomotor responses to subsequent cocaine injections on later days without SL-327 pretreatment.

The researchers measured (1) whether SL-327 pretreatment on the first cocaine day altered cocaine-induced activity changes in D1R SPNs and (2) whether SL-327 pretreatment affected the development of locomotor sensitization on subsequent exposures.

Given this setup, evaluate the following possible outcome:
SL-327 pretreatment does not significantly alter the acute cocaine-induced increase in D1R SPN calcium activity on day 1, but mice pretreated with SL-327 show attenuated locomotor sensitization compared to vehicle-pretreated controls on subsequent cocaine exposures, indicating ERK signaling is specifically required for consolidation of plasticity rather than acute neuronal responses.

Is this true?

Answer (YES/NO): YES